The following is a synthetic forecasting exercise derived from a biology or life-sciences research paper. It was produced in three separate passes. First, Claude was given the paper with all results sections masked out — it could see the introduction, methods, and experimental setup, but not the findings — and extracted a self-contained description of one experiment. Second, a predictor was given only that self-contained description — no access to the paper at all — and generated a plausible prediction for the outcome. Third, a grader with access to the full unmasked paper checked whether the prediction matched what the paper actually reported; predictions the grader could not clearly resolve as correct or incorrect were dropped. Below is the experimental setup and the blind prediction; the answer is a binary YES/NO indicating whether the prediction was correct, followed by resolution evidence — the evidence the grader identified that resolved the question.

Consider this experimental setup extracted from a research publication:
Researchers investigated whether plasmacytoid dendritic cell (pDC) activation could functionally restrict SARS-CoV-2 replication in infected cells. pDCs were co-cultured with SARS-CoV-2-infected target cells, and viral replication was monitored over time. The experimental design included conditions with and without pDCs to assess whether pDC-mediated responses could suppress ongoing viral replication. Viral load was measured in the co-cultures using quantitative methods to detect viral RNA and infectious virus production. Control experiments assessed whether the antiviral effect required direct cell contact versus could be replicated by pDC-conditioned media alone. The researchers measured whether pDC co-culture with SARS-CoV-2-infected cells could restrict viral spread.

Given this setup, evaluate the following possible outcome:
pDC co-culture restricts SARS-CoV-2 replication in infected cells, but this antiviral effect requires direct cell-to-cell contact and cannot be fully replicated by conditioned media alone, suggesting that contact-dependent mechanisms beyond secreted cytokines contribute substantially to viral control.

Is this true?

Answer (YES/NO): YES